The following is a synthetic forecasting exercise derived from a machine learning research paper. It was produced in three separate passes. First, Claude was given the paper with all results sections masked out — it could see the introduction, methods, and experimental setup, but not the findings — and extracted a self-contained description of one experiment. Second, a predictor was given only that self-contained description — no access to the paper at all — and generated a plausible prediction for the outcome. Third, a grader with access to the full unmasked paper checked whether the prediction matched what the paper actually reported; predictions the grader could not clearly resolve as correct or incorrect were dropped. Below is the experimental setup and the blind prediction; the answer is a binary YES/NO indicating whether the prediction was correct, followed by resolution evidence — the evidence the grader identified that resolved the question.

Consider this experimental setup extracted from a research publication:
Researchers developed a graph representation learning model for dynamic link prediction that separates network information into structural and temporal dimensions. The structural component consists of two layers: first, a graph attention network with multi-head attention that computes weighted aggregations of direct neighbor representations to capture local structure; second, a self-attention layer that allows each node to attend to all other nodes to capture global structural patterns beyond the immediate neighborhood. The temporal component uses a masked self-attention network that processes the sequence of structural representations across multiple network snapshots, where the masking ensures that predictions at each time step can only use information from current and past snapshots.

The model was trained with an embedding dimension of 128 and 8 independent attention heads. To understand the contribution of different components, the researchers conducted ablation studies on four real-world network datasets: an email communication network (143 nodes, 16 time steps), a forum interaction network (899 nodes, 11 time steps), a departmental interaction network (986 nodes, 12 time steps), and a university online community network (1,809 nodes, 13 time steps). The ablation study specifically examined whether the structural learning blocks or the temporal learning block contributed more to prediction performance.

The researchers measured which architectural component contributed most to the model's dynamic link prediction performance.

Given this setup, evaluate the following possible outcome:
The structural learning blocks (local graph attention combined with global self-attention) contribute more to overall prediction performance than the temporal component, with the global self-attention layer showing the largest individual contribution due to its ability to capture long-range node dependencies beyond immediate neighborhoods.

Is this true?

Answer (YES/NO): NO